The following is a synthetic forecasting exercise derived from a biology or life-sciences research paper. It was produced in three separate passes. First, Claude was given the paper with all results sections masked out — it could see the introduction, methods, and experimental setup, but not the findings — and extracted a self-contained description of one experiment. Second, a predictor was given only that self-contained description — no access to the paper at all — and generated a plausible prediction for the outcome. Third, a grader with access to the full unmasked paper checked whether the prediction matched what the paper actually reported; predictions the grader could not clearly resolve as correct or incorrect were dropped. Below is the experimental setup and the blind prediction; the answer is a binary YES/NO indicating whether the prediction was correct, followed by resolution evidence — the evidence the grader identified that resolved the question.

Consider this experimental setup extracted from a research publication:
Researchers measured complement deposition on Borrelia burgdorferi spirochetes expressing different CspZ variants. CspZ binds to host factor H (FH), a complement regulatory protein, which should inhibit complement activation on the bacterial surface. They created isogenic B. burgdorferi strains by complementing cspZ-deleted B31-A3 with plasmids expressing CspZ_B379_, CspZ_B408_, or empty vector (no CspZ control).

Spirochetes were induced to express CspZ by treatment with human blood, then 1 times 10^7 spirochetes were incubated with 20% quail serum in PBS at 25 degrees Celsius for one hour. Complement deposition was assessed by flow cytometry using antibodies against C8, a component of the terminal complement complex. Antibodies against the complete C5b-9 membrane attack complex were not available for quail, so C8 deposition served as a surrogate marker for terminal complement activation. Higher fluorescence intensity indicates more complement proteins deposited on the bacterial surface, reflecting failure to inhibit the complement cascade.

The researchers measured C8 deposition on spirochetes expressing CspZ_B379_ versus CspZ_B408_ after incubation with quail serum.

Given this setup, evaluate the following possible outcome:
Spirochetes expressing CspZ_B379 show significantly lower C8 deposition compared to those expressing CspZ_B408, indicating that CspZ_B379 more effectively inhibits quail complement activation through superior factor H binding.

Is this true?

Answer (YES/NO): YES